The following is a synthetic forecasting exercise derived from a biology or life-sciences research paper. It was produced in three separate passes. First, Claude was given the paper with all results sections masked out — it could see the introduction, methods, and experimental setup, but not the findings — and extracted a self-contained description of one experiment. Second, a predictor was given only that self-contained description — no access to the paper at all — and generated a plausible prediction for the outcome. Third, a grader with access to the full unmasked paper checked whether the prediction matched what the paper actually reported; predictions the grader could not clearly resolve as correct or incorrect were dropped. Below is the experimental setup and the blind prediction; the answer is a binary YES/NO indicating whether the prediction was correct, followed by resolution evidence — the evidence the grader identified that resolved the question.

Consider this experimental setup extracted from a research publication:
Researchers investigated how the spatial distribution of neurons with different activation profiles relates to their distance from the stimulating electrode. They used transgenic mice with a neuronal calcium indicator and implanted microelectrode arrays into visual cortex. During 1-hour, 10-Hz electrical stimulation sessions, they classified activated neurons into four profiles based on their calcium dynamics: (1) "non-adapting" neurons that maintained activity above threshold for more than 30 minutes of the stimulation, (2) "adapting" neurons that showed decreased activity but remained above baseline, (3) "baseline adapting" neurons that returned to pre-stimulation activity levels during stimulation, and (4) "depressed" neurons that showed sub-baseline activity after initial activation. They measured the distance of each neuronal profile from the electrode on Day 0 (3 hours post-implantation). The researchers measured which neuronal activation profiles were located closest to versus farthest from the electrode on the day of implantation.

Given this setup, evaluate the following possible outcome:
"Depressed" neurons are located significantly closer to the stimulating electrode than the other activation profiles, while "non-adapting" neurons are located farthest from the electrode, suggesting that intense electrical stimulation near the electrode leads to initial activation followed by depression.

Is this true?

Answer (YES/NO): NO